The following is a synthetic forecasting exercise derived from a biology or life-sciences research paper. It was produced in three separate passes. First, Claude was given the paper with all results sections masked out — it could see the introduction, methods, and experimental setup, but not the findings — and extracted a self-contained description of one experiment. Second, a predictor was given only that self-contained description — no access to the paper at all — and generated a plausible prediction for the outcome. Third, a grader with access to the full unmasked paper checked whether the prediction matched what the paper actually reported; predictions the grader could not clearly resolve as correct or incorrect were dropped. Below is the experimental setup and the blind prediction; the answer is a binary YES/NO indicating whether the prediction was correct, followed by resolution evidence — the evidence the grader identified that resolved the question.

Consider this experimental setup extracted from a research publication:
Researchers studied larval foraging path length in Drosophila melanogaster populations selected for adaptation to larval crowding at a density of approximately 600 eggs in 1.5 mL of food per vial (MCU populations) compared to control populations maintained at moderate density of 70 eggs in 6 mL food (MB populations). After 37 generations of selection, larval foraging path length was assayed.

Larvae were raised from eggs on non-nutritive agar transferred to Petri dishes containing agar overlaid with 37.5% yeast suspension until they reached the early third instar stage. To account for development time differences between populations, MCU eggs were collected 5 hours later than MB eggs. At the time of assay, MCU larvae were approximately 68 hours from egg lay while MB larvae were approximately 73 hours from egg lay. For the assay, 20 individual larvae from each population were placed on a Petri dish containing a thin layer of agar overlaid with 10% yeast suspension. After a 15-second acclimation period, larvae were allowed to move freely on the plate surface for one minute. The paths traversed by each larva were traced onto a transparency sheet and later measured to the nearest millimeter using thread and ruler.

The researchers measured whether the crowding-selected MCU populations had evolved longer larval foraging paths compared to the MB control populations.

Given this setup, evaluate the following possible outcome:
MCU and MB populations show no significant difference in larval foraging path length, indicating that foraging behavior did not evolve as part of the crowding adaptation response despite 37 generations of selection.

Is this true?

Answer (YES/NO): YES